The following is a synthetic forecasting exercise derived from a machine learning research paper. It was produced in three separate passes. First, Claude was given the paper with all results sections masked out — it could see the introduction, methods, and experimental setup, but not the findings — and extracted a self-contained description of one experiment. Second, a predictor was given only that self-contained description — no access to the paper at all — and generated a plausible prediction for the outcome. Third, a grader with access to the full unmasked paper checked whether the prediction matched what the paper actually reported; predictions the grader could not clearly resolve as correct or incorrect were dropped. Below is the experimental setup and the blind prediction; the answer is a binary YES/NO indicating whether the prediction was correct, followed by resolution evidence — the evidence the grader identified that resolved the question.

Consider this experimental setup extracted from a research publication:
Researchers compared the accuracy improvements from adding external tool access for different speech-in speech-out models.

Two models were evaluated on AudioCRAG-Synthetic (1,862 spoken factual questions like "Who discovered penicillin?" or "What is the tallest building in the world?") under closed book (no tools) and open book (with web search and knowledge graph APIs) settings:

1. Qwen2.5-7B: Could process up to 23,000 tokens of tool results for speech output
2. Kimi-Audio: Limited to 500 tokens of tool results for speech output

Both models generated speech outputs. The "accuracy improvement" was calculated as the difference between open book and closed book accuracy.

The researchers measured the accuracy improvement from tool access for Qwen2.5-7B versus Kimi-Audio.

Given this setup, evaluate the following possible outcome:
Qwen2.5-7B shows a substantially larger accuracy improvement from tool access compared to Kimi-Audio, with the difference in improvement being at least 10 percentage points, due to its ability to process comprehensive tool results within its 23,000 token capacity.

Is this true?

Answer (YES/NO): YES